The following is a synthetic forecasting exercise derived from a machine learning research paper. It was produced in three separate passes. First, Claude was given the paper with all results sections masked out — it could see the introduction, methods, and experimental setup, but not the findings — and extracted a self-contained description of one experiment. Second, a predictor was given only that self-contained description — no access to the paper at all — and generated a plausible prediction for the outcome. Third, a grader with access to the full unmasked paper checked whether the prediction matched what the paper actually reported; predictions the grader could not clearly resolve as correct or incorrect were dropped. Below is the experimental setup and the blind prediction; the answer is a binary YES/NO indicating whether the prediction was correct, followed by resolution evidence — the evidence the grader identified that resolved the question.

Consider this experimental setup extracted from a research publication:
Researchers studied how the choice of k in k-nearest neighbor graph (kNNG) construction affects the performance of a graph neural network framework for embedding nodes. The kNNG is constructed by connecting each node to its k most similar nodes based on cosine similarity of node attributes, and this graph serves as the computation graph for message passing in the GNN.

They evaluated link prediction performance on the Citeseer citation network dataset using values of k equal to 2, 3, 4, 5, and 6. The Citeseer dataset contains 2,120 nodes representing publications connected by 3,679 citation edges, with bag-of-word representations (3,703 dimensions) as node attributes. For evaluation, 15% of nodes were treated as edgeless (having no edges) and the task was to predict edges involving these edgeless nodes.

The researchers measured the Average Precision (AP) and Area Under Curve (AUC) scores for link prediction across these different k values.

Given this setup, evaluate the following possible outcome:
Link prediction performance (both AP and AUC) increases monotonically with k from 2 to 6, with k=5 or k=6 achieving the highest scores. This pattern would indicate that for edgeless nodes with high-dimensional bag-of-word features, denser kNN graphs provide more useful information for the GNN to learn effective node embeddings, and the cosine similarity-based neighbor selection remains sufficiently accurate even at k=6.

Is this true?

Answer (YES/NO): NO